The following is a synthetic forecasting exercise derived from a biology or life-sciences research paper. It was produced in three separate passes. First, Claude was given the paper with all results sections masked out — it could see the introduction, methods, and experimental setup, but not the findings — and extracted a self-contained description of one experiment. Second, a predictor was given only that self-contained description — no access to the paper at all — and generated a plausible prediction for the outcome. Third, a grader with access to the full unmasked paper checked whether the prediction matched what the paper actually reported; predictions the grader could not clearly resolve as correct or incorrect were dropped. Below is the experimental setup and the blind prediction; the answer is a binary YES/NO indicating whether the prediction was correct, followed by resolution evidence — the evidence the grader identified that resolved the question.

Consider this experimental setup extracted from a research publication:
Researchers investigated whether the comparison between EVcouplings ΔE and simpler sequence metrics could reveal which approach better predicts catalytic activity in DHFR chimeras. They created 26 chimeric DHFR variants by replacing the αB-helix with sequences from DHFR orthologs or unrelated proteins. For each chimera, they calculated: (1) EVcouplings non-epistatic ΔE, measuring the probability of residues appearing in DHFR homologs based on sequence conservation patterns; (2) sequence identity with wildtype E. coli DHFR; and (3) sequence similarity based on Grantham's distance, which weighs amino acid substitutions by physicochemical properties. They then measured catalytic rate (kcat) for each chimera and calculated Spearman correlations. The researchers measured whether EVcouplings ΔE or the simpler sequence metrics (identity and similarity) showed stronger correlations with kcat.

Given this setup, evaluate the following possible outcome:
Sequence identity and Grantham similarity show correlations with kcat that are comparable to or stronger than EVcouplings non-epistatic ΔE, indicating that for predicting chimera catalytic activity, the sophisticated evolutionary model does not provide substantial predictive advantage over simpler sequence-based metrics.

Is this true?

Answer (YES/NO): NO